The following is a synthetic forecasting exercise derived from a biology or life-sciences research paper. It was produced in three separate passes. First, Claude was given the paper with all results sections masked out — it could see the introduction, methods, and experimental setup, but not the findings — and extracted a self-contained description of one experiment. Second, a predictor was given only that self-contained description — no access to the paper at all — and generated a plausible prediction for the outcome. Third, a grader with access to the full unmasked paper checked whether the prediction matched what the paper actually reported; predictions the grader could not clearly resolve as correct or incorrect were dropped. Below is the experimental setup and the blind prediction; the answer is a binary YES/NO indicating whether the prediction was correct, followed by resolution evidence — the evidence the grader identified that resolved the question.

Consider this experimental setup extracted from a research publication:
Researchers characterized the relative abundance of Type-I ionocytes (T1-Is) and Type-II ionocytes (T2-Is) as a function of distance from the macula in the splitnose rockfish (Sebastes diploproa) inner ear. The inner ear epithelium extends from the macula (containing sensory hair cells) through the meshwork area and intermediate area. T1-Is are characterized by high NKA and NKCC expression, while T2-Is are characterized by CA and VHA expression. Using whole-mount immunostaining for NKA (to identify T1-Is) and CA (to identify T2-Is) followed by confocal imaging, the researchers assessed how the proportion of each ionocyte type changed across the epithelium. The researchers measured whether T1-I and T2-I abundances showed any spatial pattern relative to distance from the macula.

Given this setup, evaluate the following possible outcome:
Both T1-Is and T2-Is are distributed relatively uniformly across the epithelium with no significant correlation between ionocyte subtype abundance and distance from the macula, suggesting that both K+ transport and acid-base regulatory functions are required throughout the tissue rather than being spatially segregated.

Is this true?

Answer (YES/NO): NO